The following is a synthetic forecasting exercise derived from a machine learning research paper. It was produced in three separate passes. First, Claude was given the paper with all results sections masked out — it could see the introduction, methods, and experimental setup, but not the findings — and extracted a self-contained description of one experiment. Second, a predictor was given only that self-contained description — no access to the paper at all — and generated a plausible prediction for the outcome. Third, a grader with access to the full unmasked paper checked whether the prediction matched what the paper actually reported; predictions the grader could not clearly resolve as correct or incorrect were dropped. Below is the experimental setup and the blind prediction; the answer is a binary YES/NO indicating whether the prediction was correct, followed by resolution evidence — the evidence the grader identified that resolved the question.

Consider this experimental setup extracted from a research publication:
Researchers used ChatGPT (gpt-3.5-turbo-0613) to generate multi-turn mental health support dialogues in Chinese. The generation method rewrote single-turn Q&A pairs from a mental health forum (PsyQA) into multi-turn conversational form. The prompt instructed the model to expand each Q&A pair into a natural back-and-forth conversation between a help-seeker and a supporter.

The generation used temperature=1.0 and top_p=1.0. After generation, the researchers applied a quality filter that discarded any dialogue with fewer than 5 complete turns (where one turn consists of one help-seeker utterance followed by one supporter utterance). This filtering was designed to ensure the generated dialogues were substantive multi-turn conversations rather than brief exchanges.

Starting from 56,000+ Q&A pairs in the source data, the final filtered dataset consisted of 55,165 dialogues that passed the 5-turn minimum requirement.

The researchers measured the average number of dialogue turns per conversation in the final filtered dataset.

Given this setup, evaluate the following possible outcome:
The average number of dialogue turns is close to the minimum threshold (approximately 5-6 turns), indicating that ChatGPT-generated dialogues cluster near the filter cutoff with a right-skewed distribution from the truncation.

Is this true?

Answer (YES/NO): YES